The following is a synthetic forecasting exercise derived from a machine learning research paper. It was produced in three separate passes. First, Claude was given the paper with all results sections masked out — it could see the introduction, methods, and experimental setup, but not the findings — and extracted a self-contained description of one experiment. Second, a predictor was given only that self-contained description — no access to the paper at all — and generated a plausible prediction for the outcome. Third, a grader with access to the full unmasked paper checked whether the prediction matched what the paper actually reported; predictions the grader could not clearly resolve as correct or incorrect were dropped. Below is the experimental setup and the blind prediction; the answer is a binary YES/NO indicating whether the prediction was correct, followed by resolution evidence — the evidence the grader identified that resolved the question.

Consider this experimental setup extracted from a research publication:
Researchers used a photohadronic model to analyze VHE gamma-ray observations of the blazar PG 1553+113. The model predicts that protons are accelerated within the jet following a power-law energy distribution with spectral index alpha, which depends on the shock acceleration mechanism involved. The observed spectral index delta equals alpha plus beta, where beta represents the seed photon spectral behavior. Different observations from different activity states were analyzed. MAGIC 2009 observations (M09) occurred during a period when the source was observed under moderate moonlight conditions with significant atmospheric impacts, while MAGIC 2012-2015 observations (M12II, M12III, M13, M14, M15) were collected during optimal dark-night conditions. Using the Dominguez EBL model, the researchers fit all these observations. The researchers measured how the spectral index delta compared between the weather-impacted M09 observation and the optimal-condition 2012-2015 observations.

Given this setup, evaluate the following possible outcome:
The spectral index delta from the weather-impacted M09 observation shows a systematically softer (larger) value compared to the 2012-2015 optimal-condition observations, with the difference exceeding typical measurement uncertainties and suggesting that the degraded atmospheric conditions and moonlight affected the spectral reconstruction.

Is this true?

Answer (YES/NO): NO